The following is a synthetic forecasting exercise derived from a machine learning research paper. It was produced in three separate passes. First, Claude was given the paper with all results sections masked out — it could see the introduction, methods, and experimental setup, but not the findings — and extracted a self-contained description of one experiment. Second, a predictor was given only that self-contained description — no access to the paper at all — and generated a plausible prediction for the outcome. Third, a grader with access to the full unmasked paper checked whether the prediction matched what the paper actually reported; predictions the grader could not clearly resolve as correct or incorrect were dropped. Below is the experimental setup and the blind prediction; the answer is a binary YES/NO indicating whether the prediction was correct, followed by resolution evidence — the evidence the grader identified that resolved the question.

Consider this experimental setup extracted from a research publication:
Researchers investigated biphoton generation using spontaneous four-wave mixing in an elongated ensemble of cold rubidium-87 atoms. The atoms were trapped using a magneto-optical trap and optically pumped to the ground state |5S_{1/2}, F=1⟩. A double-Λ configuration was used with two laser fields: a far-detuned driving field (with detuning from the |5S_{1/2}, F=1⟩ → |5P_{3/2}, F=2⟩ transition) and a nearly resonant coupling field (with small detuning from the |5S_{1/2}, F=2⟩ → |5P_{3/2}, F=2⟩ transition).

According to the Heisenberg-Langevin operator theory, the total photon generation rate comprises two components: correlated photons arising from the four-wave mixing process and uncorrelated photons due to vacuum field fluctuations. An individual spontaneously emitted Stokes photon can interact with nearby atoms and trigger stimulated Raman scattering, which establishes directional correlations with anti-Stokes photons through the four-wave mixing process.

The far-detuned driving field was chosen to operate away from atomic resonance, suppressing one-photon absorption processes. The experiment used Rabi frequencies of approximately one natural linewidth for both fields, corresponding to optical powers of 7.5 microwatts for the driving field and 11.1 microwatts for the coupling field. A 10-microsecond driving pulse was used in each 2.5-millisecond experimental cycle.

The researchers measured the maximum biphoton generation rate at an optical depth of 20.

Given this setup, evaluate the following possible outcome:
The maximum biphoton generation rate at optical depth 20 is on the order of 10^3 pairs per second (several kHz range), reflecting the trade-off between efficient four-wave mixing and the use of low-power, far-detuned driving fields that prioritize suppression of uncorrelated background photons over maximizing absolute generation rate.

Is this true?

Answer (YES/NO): NO